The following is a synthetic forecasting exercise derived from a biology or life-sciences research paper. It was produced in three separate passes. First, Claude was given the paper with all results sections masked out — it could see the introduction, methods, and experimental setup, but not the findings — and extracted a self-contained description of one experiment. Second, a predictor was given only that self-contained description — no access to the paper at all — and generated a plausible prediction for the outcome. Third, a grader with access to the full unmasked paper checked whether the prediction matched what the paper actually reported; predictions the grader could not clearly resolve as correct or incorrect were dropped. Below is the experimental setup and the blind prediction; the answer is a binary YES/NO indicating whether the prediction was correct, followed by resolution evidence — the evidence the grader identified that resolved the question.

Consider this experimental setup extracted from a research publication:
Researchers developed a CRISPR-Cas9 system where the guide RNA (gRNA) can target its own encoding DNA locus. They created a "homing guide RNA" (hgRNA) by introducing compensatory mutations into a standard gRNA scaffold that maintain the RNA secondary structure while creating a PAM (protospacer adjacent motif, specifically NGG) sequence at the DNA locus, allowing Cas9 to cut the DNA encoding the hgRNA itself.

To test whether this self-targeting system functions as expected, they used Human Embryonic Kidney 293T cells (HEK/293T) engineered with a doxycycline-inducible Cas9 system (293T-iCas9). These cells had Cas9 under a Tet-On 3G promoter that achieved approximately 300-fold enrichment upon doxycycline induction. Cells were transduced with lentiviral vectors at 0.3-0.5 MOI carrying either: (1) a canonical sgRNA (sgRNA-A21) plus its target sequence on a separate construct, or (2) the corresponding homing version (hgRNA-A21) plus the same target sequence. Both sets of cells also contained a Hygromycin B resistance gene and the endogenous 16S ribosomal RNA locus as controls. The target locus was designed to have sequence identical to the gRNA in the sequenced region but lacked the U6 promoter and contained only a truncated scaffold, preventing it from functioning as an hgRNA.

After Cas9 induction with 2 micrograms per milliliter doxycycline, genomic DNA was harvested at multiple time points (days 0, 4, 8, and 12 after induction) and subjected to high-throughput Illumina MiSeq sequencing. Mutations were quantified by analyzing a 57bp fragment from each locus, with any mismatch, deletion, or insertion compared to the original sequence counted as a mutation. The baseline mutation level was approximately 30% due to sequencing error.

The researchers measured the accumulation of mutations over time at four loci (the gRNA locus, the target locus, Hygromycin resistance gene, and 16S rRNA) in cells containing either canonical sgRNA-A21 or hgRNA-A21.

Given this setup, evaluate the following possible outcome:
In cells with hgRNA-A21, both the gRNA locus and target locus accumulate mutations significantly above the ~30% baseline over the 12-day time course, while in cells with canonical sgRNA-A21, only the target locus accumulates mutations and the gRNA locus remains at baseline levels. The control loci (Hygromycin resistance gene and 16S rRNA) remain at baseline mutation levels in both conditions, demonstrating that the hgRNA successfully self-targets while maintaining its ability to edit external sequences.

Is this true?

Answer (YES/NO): YES